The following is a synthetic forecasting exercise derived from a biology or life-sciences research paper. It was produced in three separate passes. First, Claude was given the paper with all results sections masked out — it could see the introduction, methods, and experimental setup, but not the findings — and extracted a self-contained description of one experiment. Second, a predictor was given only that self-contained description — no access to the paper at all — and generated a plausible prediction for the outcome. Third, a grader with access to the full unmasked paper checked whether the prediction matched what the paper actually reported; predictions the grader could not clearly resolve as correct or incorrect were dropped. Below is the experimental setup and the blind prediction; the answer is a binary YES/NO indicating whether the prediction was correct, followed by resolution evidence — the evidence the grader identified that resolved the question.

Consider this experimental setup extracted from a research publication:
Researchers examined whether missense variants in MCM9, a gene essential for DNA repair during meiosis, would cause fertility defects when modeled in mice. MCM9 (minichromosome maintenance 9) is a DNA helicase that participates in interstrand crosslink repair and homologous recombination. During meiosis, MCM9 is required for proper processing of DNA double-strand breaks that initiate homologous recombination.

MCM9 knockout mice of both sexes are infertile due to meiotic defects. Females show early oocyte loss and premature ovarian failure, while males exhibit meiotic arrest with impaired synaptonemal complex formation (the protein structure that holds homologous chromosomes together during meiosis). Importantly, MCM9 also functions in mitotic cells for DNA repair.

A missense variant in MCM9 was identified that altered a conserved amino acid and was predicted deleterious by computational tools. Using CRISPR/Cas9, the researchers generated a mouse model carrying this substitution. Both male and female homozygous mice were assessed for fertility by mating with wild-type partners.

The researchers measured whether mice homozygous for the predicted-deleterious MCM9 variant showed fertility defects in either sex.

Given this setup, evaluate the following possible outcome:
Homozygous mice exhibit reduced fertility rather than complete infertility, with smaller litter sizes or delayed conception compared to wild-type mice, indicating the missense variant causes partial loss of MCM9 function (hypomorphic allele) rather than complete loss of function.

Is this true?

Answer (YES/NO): NO